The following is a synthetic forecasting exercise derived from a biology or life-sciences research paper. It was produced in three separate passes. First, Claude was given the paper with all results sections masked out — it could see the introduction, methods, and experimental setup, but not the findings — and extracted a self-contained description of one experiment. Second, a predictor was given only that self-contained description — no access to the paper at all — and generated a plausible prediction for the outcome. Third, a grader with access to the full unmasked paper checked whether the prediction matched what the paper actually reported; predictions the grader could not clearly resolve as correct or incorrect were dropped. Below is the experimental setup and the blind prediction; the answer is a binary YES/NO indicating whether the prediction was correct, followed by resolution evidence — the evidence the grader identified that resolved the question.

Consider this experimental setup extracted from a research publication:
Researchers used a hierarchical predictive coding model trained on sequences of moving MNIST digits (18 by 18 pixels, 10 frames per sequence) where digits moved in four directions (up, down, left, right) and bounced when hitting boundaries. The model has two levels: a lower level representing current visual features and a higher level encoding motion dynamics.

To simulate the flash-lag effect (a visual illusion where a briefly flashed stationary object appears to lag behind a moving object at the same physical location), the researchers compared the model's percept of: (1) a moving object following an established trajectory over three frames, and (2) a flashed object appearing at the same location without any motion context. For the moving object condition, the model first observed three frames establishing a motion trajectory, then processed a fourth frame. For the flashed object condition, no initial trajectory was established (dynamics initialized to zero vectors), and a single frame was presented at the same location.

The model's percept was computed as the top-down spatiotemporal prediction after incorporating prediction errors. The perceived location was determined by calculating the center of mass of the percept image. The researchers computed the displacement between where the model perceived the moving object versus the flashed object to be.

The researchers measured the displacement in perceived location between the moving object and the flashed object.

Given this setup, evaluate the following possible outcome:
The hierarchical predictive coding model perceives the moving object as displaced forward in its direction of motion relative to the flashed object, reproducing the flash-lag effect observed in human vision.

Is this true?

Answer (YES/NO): YES